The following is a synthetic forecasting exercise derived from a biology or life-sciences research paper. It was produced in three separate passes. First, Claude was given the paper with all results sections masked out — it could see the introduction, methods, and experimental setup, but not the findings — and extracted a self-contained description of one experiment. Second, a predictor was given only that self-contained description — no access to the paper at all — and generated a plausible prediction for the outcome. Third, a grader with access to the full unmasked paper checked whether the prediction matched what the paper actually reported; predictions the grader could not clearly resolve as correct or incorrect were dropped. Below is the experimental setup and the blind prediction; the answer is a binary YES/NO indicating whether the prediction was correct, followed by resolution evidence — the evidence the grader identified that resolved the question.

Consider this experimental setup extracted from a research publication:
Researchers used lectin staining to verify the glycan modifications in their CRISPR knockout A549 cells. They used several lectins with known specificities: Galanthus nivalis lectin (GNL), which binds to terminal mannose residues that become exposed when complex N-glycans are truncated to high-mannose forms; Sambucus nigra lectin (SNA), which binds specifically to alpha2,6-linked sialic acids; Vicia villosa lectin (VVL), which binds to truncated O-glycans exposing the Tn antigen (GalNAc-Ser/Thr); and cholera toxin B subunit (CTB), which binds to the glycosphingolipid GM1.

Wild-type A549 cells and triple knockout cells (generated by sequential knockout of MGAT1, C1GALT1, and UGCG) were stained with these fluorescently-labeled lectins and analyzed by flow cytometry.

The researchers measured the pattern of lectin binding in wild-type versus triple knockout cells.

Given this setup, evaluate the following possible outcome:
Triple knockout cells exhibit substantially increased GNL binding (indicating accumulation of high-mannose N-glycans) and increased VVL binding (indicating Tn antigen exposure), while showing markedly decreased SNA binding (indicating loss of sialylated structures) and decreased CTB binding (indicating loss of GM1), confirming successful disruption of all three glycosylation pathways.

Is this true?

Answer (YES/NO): YES